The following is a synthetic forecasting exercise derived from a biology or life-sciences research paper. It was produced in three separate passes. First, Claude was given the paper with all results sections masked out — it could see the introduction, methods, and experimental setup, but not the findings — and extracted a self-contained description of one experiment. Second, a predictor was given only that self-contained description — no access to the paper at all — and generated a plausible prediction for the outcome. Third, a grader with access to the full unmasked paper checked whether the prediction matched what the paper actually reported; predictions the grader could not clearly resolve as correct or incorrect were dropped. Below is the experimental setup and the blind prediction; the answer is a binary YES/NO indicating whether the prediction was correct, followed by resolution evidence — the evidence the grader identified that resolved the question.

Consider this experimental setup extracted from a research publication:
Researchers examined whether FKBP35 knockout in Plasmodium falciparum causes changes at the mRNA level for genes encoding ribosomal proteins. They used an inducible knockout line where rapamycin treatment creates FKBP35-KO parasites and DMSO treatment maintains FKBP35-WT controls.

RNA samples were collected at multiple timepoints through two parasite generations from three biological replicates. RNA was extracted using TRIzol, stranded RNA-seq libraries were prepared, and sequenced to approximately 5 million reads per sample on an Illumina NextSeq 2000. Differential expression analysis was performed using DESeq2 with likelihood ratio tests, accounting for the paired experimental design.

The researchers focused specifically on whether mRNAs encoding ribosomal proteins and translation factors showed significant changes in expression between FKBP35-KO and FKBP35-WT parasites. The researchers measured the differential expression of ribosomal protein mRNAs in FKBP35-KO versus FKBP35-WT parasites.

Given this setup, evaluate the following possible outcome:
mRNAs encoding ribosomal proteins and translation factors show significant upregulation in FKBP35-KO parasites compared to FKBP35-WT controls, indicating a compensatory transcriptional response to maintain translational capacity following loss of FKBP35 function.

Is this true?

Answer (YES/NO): NO